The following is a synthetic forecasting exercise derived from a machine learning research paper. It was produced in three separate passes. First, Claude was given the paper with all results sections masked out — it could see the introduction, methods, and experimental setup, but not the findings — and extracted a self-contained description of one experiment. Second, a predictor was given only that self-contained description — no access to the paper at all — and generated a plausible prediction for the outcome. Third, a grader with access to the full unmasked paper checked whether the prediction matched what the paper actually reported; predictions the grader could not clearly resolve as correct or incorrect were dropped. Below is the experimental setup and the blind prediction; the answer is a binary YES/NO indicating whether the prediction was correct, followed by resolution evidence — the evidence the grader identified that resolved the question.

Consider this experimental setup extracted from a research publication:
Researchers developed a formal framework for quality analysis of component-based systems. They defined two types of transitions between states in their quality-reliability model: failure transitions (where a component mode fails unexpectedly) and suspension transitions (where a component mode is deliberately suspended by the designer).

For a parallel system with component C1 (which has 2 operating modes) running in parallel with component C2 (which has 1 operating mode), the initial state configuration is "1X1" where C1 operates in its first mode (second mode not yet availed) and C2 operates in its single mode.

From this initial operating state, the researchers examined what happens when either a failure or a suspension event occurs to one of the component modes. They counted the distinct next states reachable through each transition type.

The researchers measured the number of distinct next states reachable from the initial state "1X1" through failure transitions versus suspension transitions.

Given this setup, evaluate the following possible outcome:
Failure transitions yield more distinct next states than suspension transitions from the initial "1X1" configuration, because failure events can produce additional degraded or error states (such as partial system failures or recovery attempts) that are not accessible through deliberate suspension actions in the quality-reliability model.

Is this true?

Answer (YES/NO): NO